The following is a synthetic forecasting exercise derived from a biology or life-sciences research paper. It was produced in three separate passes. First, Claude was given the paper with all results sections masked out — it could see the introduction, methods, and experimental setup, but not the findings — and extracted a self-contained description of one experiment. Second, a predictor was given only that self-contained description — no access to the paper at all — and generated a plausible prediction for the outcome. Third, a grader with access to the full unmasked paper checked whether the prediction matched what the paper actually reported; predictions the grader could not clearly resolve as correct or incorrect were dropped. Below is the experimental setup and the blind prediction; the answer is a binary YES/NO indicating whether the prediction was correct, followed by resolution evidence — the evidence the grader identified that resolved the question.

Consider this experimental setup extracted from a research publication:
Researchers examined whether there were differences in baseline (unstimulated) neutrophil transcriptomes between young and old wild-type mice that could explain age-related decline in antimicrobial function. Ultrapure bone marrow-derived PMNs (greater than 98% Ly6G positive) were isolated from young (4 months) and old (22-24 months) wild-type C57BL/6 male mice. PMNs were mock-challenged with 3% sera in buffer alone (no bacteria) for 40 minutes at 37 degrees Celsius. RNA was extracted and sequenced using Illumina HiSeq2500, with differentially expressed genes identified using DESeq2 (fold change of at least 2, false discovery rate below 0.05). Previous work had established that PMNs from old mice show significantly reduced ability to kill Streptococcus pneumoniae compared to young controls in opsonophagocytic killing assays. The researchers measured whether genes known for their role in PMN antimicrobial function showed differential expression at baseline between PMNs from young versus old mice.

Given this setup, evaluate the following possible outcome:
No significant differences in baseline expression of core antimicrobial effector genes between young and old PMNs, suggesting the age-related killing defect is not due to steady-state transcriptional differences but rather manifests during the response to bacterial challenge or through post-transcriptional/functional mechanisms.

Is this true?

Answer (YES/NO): YES